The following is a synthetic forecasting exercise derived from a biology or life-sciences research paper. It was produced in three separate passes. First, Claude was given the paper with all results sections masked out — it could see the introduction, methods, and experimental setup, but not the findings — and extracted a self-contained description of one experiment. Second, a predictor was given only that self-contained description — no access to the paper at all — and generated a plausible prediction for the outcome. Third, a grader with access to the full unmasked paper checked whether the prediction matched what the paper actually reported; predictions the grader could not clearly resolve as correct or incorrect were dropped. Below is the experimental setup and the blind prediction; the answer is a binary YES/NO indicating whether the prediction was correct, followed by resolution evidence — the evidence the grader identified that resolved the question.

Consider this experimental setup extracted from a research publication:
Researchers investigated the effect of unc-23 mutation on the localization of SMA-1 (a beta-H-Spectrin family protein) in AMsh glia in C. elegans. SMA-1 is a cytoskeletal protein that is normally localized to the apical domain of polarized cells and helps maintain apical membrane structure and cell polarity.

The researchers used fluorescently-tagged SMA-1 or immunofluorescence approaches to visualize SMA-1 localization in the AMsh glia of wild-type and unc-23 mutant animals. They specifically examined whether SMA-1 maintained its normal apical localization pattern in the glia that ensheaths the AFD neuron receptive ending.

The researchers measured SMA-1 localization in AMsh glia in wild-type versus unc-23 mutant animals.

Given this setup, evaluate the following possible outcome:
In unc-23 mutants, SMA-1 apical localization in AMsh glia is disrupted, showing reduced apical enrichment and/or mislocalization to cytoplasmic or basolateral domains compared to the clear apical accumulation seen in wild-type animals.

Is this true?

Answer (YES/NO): YES